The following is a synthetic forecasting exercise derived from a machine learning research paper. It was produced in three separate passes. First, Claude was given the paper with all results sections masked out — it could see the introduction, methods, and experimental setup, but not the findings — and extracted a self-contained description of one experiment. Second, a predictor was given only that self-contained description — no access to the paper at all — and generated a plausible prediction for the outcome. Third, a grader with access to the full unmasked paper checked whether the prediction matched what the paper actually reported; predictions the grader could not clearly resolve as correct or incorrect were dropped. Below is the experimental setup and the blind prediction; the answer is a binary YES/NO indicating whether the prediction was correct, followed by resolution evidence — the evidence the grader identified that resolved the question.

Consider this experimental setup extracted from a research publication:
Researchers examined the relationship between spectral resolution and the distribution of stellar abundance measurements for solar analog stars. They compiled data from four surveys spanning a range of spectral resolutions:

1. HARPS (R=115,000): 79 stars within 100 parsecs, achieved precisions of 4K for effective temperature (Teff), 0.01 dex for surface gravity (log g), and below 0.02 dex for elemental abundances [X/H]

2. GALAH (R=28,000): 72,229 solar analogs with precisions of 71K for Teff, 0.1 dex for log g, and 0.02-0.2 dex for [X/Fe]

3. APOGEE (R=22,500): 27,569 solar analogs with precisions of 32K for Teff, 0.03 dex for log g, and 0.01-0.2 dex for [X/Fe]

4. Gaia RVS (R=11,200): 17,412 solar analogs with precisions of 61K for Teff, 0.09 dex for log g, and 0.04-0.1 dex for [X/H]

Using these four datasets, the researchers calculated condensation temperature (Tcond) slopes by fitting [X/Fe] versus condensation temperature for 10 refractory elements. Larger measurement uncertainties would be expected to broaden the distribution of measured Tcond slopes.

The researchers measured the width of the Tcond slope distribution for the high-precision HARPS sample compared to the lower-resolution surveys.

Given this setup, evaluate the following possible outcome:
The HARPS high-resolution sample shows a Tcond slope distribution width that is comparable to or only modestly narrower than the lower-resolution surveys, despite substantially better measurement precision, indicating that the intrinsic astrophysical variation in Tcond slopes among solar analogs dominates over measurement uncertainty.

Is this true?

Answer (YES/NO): NO